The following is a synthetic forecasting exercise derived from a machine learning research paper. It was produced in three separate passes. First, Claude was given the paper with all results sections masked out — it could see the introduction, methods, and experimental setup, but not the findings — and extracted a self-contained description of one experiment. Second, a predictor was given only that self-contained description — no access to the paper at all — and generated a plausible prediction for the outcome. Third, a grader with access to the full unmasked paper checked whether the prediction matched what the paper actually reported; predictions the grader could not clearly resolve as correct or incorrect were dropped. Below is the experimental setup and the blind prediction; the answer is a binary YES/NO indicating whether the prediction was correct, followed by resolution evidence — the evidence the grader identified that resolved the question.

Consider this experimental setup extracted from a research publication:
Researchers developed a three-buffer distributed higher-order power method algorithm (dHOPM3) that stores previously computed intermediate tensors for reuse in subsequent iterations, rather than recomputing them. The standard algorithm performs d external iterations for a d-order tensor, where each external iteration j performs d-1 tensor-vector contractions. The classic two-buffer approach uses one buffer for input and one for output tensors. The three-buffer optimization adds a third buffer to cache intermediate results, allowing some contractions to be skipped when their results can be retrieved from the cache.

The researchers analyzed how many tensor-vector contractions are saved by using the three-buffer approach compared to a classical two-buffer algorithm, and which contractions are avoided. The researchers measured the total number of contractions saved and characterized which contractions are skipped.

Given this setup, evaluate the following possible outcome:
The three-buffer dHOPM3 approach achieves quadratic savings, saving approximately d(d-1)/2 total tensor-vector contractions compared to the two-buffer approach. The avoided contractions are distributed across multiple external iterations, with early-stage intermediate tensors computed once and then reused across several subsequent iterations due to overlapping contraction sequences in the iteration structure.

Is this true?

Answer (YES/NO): NO